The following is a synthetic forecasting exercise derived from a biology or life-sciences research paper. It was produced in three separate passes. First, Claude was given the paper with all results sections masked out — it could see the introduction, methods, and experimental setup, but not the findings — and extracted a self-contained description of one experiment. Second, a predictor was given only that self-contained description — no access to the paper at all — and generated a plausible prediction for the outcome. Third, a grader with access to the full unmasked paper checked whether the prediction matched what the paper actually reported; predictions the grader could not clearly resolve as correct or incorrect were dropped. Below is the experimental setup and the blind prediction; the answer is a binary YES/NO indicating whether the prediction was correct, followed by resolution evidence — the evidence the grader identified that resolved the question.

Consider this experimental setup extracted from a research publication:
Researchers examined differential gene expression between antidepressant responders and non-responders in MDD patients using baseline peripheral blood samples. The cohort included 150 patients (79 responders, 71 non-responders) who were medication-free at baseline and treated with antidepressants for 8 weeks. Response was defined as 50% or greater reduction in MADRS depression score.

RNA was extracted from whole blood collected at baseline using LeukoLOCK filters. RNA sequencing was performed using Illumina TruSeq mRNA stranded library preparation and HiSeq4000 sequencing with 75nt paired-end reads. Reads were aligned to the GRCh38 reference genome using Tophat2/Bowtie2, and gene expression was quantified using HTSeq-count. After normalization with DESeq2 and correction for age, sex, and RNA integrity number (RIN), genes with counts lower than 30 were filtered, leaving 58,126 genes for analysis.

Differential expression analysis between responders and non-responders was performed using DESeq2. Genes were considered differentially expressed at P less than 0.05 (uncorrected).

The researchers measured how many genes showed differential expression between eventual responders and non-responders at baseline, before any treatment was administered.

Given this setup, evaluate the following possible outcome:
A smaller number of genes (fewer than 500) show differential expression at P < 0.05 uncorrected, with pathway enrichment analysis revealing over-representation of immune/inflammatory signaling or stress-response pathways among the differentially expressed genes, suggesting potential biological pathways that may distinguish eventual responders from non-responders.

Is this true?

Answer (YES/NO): NO